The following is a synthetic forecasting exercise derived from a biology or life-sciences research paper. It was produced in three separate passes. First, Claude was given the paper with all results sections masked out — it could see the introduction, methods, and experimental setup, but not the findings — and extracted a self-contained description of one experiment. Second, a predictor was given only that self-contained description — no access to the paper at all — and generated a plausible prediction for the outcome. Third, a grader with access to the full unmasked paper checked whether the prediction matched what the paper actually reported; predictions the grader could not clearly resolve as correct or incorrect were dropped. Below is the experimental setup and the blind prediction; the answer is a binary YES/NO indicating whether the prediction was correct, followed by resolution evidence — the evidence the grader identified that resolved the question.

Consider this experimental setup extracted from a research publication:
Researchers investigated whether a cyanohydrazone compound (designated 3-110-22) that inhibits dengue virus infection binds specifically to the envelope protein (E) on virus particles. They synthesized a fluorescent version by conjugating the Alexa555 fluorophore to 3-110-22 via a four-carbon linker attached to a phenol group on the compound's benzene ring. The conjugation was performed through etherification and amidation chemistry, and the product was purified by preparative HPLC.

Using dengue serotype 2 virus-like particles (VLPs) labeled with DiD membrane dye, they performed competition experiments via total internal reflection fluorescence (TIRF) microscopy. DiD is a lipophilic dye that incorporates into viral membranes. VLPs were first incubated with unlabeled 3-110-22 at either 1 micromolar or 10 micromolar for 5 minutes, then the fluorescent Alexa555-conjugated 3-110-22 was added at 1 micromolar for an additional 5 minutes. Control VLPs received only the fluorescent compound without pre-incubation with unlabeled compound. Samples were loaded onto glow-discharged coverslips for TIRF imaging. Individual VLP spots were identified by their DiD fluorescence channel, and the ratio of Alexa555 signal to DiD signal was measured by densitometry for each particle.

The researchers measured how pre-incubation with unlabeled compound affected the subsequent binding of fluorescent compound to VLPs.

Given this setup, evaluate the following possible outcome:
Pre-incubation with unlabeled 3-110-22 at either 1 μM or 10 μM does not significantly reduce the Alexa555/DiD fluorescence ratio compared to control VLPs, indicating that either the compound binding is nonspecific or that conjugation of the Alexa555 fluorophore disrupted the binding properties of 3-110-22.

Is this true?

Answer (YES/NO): NO